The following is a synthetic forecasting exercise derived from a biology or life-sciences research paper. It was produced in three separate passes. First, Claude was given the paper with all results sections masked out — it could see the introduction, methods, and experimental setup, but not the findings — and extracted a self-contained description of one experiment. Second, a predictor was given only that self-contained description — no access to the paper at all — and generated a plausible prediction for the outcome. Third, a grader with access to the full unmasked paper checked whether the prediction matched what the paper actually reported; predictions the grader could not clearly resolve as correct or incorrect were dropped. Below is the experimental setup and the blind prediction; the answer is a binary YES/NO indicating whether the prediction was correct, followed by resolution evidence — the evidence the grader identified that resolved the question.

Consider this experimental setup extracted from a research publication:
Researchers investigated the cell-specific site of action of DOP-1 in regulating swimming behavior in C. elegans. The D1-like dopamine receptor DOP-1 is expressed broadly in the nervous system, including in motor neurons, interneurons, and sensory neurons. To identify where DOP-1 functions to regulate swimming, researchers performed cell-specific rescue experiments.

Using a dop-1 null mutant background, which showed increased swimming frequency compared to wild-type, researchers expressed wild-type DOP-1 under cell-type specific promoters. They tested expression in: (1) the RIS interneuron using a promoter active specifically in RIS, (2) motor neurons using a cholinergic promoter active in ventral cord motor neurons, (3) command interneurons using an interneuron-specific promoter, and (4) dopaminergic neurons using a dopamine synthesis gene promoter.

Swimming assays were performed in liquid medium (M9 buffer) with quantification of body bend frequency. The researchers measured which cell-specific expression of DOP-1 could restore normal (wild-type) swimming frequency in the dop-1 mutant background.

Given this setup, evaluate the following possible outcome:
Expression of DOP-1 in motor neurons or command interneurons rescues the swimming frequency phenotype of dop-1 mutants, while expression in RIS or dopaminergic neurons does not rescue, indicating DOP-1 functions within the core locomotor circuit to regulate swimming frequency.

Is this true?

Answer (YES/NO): NO